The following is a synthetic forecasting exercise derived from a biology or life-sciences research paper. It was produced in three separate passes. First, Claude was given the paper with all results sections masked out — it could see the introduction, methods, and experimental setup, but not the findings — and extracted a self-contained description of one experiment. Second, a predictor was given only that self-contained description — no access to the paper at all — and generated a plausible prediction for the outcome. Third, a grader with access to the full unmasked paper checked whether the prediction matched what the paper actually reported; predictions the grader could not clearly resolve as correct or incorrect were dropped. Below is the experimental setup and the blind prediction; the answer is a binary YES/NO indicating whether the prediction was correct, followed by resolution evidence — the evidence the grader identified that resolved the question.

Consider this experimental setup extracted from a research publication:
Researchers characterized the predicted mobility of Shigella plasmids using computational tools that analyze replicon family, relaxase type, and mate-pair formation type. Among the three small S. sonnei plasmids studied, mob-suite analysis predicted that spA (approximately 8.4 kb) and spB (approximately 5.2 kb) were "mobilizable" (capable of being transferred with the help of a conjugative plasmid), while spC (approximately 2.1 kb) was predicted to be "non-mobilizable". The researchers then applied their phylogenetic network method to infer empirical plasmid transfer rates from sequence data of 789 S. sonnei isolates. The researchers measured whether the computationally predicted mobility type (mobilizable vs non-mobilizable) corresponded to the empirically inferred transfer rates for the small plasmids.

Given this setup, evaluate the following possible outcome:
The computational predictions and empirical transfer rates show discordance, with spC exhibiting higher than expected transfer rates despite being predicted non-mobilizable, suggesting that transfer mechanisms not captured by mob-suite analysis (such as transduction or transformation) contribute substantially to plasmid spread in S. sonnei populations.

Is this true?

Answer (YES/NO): NO